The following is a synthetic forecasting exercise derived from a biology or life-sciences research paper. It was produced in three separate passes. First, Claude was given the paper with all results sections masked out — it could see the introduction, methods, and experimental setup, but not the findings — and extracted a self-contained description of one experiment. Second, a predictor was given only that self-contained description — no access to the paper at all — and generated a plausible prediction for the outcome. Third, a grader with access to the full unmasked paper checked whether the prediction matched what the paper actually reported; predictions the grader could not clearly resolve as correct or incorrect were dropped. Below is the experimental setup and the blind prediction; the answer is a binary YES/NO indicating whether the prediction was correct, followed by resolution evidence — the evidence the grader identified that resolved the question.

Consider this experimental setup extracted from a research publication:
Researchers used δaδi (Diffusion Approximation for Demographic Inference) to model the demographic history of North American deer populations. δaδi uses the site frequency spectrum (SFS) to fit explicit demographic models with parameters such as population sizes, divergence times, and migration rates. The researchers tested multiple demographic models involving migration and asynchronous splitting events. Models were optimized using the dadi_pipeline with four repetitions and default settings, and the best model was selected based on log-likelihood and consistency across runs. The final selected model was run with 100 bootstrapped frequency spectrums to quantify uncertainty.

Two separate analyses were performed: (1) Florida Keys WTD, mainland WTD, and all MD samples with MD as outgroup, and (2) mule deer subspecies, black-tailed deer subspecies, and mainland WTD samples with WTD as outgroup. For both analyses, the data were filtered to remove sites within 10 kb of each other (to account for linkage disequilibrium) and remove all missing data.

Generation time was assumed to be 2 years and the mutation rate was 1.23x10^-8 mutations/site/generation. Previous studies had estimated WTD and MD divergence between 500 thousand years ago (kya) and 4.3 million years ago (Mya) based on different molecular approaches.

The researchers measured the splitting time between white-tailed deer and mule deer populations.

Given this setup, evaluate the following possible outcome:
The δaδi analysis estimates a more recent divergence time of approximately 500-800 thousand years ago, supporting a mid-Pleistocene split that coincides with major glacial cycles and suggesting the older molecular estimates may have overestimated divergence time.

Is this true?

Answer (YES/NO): NO